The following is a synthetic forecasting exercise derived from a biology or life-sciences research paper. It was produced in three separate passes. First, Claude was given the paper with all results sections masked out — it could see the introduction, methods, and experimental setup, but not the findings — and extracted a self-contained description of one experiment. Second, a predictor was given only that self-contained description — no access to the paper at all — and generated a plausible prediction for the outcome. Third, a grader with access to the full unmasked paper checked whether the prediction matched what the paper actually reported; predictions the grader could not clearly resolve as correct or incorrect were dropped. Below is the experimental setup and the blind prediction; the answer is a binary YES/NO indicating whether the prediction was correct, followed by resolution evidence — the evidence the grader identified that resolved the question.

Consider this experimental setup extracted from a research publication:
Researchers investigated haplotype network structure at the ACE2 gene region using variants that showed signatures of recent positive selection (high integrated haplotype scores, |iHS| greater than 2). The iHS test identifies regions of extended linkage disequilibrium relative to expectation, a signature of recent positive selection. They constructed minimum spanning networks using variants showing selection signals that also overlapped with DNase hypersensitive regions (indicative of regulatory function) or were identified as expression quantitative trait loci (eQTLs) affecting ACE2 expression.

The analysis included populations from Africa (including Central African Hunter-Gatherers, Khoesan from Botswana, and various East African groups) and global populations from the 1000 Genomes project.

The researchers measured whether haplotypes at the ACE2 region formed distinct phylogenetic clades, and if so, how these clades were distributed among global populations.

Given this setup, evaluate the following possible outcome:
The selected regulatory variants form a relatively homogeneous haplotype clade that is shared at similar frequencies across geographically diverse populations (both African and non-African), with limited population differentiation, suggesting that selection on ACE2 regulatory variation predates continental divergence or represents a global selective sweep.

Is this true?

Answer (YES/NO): NO